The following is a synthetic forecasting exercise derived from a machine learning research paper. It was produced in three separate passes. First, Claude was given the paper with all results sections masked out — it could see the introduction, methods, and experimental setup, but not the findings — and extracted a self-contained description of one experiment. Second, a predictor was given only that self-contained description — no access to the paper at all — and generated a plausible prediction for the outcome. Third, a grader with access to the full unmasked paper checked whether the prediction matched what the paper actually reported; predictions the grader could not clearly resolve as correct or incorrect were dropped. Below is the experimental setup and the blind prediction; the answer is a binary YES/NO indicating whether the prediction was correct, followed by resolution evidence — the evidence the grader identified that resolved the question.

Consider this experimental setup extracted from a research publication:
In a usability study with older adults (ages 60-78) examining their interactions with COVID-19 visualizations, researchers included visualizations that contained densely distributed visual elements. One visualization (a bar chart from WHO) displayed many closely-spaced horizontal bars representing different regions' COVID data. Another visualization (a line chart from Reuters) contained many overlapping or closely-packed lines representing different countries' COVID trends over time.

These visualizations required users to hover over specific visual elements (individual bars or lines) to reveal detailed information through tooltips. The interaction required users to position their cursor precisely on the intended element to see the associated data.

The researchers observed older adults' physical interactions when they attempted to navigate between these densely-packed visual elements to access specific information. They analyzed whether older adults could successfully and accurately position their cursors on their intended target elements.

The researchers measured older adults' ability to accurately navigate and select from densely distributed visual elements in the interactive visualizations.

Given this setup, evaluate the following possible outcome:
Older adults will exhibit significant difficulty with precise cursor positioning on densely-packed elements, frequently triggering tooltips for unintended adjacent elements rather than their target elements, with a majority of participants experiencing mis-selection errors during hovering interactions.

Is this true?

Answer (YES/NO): NO